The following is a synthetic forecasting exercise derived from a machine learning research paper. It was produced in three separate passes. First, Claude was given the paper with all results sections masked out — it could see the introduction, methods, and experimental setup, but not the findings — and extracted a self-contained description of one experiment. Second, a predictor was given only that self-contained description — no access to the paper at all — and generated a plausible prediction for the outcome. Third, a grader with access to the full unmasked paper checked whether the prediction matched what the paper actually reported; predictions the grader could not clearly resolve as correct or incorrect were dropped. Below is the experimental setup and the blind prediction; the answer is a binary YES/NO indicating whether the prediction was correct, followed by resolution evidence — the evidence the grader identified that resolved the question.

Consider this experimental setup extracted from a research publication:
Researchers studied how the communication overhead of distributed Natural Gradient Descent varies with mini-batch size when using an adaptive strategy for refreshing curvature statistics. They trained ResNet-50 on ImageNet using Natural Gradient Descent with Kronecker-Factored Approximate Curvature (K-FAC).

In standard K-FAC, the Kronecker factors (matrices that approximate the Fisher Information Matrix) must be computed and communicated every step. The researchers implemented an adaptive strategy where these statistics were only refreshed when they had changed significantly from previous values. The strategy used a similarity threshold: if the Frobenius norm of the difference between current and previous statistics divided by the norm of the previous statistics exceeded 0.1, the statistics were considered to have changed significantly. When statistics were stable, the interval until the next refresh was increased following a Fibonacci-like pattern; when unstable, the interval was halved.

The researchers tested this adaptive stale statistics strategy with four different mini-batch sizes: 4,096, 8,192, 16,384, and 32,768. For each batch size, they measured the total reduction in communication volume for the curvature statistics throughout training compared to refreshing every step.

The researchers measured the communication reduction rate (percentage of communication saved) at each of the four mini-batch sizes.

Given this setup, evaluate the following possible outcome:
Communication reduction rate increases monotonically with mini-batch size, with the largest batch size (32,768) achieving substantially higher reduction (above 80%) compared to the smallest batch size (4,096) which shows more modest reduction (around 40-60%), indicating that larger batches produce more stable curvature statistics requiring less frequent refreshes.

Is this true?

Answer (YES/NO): NO